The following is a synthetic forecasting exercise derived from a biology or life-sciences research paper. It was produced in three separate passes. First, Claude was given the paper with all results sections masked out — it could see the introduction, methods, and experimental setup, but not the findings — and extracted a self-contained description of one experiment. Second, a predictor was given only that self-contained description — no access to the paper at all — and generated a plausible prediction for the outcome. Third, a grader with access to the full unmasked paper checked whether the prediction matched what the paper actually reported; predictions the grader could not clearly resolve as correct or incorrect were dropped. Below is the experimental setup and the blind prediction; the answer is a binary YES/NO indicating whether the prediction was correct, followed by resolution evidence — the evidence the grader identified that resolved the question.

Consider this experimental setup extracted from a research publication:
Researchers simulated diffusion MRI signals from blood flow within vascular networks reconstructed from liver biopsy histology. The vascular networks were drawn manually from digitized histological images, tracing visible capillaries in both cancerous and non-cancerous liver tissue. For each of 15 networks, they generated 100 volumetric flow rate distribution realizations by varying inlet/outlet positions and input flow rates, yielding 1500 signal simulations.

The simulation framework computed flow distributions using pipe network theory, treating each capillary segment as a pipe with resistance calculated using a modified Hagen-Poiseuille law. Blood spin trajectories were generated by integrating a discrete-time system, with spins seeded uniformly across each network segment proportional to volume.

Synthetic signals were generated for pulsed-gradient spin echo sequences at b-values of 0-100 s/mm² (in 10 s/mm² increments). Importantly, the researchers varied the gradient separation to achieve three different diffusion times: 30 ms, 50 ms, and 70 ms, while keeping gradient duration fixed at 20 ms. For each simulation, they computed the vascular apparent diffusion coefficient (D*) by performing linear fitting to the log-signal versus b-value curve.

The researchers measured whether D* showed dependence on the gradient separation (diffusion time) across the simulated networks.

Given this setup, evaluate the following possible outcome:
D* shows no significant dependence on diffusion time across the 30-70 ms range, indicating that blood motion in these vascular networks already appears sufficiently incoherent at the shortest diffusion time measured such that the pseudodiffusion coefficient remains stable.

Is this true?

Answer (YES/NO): NO